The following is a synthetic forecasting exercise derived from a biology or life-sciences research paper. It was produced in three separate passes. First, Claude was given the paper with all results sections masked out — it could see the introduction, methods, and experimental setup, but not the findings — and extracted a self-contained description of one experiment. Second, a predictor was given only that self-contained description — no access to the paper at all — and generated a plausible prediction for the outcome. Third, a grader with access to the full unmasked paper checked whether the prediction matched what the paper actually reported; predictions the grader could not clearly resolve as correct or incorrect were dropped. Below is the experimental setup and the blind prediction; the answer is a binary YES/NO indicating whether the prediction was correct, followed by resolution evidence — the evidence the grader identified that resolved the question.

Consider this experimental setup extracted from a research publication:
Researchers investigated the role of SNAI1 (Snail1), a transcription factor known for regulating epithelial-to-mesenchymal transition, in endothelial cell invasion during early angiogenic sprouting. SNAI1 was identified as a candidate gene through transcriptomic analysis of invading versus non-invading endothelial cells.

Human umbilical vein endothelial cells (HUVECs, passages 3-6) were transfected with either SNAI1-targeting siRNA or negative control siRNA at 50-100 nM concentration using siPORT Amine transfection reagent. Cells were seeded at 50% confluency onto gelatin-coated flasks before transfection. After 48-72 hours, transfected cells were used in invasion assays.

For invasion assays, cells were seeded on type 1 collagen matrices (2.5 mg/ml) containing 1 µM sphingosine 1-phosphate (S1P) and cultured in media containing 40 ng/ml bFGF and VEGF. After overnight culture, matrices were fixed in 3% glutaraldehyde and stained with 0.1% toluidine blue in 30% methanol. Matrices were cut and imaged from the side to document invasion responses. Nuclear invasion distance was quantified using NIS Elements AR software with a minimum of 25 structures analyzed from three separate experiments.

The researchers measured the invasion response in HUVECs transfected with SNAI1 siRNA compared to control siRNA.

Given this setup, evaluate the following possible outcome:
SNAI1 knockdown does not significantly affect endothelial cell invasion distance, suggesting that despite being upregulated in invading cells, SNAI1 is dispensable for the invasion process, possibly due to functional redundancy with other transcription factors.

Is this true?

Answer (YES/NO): NO